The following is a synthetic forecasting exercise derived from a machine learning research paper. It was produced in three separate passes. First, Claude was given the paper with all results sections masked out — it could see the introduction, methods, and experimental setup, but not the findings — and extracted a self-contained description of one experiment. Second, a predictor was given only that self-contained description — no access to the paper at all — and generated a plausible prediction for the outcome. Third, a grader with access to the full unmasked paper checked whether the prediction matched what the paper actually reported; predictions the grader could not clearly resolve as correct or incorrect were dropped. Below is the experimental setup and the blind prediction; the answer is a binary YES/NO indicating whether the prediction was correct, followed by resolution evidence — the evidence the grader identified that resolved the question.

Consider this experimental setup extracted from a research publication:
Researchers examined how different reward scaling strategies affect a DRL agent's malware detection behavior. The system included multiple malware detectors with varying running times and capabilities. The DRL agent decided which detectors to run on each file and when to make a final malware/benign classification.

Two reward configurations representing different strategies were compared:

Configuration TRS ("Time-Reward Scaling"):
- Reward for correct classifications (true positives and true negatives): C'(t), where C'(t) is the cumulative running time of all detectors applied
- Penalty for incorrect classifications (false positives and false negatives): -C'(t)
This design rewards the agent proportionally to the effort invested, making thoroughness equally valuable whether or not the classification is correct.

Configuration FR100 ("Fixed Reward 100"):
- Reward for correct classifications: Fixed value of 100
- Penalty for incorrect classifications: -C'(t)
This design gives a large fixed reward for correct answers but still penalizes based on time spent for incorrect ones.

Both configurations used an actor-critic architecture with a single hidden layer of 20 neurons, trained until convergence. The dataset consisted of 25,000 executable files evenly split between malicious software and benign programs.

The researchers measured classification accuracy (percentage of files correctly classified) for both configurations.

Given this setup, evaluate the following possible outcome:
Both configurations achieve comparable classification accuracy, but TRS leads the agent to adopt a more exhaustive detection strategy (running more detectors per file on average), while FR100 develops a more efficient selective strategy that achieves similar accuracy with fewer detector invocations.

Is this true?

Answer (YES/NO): NO